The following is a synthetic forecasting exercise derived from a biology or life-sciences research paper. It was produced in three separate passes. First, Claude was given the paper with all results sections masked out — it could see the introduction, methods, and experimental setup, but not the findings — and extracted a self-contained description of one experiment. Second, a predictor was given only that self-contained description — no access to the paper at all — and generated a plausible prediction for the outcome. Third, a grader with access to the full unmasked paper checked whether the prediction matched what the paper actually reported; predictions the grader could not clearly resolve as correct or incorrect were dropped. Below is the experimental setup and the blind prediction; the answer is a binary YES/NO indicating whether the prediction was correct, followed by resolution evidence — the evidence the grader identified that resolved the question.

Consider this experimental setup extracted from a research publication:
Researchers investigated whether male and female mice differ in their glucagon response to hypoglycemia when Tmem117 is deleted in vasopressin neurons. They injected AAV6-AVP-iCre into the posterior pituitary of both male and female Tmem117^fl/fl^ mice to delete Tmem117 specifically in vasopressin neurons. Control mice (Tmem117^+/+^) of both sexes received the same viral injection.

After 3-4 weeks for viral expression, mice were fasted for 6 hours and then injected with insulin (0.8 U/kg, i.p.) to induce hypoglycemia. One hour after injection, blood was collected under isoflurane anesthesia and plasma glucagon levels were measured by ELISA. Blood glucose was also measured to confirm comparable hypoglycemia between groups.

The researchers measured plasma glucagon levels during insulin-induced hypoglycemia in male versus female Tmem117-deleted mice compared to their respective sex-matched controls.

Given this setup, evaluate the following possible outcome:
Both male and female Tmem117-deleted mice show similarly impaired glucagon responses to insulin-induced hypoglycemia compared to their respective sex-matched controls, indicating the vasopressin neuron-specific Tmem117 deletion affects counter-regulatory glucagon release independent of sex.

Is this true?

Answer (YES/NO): NO